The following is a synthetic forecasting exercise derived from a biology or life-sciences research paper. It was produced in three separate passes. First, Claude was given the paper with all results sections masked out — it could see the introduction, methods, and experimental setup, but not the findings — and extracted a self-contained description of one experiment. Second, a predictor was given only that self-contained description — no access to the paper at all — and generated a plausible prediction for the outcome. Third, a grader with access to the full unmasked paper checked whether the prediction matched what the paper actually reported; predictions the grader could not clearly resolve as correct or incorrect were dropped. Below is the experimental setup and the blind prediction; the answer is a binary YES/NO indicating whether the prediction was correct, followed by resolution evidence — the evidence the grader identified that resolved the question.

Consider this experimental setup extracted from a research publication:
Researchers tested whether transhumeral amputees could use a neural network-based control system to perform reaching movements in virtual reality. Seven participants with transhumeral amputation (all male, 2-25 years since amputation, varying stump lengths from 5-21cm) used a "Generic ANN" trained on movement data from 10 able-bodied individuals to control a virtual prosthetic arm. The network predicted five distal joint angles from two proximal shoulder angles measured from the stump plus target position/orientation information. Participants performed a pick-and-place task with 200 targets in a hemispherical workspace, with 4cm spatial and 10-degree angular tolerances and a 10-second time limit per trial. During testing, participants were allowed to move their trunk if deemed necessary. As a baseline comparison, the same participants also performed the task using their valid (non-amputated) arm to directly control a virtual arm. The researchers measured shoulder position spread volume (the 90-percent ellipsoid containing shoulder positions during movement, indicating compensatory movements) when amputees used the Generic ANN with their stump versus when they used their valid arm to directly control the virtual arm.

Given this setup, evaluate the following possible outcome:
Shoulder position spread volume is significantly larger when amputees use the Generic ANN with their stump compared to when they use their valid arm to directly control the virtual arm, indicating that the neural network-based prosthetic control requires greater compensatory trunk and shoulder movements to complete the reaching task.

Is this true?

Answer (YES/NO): NO